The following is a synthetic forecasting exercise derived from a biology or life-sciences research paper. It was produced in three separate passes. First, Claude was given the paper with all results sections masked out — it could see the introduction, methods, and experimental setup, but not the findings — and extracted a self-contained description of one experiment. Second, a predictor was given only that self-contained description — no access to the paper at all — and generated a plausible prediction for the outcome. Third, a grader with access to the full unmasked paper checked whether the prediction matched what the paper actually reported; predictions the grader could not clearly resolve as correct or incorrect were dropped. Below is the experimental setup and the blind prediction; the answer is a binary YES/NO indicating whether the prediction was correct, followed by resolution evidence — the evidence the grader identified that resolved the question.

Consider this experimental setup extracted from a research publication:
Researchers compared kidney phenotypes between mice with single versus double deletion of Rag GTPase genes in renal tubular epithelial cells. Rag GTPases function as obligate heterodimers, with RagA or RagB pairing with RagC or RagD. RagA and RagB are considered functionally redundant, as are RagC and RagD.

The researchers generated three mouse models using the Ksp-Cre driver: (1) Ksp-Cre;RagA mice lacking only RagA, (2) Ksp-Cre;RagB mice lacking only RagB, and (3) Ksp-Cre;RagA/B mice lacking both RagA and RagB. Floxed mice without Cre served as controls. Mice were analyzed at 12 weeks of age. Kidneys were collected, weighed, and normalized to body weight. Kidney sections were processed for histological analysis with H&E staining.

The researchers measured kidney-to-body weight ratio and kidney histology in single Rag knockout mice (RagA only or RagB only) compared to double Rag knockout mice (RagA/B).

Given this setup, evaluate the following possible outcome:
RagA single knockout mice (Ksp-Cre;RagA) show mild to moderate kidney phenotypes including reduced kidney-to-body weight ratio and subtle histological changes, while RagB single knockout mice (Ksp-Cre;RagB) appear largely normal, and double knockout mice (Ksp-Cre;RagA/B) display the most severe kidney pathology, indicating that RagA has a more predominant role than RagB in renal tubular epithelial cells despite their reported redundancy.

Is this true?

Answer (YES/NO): NO